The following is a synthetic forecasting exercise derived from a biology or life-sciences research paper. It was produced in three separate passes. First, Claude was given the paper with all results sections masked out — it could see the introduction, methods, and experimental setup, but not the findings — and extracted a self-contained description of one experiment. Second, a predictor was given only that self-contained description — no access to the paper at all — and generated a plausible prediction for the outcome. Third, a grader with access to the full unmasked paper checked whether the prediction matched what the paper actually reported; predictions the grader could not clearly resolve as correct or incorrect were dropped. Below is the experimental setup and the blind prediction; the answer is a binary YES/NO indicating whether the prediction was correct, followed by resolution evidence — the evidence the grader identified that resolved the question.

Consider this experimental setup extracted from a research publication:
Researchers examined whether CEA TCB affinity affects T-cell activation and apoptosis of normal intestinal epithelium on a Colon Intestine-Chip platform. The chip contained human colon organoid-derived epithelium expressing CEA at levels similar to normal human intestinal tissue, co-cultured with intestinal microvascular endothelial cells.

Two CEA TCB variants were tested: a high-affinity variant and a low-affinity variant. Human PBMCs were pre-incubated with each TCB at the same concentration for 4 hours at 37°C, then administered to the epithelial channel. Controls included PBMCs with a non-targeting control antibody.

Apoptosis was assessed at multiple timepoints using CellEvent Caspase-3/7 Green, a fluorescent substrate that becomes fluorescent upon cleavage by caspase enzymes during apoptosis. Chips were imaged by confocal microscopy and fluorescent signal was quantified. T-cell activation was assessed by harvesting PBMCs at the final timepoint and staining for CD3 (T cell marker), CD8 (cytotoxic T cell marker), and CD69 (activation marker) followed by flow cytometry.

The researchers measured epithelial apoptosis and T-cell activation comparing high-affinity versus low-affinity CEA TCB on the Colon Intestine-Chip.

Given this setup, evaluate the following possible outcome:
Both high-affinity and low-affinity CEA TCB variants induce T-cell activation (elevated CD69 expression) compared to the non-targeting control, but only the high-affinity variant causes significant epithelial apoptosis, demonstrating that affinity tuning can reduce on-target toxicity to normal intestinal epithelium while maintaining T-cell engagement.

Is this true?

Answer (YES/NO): NO